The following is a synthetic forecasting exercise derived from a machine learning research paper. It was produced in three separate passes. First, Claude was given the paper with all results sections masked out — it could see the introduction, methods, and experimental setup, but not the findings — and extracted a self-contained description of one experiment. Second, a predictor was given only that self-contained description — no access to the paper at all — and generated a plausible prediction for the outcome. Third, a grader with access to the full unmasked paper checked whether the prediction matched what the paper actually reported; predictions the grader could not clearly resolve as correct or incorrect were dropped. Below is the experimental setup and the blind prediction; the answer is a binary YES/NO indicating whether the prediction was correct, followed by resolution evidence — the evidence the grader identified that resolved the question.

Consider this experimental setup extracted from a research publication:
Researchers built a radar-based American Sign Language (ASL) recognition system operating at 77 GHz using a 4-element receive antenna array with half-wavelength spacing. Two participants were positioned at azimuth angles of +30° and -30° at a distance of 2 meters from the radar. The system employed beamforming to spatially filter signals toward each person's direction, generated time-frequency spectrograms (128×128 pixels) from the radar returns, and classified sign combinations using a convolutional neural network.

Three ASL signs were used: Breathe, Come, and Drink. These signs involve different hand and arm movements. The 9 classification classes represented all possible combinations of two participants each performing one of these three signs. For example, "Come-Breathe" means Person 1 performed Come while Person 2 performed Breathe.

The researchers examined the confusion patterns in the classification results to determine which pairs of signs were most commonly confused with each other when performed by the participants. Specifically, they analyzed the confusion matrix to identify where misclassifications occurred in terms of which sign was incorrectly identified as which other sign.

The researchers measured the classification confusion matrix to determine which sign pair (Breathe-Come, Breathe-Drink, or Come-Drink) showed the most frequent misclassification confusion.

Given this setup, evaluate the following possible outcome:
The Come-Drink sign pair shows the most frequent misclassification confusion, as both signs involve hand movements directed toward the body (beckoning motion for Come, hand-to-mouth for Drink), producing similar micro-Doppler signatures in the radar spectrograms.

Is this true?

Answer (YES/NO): YES